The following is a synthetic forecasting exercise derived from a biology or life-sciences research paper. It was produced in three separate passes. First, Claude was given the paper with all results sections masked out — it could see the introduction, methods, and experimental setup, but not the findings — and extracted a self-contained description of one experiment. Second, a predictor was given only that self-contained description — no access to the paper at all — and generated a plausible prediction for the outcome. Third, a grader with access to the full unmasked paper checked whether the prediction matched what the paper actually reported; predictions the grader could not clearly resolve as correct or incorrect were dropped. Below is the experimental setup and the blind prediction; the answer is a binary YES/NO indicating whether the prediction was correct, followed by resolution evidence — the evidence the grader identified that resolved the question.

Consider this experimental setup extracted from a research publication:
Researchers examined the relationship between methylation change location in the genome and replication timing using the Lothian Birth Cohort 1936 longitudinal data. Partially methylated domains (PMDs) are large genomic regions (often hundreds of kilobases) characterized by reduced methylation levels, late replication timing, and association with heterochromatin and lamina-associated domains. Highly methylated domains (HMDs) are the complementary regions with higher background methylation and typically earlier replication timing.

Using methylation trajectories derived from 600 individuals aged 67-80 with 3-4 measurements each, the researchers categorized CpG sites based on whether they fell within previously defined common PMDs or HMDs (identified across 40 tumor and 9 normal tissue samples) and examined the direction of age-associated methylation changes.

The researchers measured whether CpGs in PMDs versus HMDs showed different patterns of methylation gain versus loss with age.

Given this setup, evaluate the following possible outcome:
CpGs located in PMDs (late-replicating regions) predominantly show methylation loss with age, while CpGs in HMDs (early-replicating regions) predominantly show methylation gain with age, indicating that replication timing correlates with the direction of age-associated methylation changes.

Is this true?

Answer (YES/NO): NO